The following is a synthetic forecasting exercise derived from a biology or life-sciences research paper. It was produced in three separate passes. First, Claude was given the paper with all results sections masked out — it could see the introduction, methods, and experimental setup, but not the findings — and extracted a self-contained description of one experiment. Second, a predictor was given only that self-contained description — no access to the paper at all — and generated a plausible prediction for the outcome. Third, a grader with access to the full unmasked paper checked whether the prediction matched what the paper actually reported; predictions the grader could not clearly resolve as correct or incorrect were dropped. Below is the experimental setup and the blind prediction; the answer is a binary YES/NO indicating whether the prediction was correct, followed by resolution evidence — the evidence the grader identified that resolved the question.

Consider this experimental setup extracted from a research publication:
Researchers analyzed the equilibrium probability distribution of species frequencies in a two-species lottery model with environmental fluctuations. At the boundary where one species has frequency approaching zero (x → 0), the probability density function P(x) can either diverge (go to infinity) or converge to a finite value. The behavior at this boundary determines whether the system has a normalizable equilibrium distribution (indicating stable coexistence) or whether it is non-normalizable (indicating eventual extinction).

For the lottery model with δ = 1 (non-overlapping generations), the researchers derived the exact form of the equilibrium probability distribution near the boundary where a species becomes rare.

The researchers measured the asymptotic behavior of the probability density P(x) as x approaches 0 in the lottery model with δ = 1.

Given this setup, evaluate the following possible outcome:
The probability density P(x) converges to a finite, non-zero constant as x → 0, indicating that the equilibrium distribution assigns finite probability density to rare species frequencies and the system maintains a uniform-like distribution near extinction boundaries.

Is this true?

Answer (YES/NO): NO